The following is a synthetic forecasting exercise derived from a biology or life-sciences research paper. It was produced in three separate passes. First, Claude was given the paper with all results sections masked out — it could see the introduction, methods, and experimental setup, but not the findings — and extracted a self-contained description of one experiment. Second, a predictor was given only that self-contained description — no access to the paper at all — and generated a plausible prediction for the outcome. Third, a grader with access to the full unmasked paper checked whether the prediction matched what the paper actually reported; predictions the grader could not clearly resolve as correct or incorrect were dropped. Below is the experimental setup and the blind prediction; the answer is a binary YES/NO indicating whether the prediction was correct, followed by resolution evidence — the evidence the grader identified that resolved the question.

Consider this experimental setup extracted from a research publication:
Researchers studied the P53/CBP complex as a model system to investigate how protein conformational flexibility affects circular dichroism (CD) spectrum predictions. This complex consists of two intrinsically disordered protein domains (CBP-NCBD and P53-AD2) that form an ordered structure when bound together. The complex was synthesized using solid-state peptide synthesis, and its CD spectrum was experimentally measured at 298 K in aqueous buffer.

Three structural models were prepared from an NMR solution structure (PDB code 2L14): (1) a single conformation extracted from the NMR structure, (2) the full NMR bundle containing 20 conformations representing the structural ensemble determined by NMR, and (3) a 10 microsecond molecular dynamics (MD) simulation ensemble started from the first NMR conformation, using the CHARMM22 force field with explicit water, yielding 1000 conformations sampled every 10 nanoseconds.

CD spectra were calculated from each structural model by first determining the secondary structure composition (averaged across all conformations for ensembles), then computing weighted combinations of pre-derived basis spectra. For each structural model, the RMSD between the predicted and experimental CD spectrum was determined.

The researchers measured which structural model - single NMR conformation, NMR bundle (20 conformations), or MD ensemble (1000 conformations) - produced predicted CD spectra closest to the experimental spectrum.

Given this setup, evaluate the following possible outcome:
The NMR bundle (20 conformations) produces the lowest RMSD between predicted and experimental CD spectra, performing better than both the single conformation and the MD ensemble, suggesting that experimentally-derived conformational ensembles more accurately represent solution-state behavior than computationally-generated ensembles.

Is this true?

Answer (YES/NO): NO